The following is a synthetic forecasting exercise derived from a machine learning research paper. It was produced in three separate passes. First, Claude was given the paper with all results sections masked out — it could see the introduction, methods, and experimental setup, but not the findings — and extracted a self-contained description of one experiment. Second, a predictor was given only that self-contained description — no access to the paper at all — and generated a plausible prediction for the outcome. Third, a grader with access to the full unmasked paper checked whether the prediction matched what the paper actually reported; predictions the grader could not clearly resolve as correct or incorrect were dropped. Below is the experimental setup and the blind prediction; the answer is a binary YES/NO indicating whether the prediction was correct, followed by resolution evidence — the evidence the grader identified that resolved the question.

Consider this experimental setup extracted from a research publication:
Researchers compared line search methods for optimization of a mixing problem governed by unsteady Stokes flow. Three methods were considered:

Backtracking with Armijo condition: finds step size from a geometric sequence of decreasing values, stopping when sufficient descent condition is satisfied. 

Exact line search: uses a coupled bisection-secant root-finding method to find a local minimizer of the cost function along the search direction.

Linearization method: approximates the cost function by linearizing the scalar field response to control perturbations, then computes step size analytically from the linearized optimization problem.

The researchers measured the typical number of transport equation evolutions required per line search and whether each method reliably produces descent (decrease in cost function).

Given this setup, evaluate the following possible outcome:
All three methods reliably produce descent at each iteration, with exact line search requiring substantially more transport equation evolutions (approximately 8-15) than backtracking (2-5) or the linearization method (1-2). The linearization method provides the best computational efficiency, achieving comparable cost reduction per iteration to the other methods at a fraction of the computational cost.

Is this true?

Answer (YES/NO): NO